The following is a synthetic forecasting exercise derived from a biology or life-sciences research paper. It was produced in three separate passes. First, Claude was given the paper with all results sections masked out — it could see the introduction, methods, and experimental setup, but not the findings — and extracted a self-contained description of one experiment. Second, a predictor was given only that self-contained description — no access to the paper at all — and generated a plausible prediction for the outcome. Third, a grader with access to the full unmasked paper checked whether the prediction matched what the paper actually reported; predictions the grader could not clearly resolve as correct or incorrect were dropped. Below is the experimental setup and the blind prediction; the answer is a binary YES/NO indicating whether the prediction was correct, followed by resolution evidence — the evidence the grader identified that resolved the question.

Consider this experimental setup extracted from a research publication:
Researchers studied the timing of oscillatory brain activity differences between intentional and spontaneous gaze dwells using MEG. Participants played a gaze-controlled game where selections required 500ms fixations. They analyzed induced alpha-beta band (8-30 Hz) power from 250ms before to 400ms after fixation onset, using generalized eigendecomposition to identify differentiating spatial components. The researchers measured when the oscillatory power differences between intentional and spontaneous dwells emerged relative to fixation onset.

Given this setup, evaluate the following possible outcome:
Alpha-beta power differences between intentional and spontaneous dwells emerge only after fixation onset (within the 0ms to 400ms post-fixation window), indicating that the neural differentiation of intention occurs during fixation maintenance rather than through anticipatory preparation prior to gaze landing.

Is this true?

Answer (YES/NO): NO